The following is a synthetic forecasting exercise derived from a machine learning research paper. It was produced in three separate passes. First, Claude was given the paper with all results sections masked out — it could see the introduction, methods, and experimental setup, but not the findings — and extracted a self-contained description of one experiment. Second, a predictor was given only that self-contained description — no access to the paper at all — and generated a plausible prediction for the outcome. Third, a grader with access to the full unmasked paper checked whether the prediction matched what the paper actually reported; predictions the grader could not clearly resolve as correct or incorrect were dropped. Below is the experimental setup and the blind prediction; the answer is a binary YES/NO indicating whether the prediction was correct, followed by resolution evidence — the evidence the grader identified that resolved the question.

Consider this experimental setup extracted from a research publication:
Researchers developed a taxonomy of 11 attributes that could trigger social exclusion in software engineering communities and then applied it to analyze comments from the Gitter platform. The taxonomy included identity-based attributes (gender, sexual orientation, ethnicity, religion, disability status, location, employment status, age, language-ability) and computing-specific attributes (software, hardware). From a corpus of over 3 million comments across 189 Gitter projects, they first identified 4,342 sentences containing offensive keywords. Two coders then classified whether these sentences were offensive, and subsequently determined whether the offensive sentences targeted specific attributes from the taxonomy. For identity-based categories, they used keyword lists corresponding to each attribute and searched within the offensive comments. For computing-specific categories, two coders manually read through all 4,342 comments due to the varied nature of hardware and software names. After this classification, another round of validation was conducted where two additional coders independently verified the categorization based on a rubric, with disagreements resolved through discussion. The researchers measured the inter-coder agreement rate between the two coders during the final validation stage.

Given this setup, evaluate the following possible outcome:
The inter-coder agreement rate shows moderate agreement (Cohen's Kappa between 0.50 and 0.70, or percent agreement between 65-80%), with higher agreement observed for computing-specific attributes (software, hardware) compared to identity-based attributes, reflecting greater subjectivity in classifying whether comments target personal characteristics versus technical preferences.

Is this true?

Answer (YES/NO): NO